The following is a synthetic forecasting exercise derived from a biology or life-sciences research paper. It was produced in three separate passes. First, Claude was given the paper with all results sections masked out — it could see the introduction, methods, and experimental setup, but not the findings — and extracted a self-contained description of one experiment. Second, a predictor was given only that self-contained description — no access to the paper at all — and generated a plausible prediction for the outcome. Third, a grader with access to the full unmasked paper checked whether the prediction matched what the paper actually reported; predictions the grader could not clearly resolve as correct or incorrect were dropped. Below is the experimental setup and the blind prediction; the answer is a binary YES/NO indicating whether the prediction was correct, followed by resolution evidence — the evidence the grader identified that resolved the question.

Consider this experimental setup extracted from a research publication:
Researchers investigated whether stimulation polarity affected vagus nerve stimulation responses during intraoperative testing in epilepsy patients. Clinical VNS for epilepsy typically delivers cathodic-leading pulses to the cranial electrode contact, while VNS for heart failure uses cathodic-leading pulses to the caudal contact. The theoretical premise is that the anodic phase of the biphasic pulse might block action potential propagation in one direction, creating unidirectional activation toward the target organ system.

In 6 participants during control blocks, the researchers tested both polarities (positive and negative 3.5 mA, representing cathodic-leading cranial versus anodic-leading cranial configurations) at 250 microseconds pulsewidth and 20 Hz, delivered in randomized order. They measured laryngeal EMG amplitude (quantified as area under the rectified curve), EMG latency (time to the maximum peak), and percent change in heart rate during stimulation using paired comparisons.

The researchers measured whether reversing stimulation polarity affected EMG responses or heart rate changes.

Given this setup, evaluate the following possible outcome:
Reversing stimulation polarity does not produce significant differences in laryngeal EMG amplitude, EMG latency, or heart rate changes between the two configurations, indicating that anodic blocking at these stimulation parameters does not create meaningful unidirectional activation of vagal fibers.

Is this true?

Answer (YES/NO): YES